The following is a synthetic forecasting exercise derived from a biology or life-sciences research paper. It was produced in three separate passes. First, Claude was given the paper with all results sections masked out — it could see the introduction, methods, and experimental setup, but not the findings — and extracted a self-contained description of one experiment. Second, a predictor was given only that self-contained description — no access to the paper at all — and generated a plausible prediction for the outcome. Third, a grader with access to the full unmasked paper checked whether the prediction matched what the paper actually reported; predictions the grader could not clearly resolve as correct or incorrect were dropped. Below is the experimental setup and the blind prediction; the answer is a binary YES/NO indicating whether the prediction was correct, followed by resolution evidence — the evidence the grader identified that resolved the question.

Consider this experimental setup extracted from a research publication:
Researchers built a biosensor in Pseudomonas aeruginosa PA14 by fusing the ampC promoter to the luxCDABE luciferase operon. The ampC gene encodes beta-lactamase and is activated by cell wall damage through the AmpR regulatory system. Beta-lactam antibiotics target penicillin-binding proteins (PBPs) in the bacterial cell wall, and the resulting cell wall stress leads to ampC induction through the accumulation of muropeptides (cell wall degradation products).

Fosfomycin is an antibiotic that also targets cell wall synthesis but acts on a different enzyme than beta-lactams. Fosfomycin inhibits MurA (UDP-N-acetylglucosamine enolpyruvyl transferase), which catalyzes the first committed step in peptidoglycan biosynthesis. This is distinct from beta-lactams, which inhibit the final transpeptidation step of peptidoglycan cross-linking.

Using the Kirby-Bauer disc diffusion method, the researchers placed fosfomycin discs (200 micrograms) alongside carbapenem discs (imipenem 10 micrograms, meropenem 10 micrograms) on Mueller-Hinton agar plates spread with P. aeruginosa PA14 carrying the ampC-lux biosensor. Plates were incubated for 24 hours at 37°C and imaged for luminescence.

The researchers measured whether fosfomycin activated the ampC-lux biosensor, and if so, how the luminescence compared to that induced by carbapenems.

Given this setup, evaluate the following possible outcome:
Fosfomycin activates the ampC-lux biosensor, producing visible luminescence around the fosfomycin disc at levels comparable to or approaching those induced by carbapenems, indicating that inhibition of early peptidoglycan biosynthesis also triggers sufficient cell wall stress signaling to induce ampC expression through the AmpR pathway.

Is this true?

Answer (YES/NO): NO